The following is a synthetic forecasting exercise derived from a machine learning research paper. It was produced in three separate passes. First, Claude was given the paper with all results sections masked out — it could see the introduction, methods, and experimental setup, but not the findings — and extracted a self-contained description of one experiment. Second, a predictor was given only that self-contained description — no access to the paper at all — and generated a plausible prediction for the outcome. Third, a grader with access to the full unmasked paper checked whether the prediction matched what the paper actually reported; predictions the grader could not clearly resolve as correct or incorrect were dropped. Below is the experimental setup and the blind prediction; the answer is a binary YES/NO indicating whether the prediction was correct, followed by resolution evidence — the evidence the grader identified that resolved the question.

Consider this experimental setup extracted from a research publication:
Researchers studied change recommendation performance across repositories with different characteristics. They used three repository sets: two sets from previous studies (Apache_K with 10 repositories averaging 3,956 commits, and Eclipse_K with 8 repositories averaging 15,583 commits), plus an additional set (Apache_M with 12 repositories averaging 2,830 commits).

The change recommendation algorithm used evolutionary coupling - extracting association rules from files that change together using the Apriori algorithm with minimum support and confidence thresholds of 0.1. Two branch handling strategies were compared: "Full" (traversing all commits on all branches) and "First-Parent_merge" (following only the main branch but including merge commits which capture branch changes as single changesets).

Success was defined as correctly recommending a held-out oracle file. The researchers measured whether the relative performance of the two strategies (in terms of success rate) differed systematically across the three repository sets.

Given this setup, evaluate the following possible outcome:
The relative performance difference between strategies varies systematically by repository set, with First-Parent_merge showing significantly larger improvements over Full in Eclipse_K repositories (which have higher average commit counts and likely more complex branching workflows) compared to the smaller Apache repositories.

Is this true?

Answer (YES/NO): NO